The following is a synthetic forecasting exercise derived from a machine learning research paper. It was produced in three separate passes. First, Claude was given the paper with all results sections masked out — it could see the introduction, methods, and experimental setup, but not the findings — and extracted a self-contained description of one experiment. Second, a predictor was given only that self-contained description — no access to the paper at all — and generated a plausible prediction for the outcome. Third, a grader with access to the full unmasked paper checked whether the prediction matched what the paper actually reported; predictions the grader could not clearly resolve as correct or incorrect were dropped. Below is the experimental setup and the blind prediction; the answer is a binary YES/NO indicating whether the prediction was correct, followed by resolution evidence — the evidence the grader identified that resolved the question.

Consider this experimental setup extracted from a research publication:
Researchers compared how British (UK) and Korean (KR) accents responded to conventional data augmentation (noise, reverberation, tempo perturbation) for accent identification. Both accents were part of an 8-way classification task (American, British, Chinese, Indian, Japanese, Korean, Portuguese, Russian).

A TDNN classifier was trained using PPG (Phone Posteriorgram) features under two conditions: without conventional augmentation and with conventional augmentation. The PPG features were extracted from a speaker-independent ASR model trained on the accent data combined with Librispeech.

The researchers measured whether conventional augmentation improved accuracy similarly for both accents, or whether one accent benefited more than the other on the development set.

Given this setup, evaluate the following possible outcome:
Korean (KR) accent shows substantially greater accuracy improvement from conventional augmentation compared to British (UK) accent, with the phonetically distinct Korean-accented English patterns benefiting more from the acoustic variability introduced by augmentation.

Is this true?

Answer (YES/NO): YES